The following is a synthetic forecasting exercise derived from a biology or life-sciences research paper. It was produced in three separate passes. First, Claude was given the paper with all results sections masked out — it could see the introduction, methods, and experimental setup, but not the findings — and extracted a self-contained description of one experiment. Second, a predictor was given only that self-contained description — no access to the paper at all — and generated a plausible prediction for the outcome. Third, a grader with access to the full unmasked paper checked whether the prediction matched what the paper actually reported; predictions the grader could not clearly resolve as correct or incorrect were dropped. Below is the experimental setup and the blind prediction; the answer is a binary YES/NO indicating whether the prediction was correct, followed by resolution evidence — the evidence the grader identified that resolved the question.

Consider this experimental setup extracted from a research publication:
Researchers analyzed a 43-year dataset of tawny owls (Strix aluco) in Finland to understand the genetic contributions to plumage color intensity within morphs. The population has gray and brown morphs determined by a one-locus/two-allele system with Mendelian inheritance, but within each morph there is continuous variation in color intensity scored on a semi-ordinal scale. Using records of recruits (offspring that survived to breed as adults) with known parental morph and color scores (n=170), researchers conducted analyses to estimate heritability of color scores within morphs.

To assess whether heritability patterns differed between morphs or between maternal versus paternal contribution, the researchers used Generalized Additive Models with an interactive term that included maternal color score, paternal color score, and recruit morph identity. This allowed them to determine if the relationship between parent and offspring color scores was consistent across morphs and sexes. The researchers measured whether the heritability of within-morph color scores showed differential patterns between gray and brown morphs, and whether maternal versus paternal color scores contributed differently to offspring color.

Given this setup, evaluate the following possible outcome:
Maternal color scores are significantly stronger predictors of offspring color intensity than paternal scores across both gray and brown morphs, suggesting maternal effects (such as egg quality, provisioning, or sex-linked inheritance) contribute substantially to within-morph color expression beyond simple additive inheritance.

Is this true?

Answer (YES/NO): NO